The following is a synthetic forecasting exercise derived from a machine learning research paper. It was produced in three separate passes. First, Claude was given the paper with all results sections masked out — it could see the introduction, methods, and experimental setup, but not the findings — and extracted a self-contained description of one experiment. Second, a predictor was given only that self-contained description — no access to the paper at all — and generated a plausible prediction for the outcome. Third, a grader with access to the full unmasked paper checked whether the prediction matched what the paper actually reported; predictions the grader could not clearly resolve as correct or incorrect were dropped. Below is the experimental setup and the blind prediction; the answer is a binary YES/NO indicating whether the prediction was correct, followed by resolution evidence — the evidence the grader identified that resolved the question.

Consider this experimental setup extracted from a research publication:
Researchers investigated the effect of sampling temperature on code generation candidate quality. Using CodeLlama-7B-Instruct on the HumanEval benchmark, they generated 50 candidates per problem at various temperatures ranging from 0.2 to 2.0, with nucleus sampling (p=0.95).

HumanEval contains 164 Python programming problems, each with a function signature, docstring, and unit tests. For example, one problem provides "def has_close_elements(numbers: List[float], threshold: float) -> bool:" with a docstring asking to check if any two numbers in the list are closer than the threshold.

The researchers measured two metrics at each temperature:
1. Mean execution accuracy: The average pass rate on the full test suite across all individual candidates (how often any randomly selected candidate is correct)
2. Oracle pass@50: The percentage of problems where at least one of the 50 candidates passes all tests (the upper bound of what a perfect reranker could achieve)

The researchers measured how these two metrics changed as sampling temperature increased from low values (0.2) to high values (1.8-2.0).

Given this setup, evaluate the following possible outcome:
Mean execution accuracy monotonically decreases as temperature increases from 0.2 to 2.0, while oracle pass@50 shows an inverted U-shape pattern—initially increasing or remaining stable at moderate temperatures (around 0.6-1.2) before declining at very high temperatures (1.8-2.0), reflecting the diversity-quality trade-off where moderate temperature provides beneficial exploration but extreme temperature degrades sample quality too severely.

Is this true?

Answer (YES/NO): NO